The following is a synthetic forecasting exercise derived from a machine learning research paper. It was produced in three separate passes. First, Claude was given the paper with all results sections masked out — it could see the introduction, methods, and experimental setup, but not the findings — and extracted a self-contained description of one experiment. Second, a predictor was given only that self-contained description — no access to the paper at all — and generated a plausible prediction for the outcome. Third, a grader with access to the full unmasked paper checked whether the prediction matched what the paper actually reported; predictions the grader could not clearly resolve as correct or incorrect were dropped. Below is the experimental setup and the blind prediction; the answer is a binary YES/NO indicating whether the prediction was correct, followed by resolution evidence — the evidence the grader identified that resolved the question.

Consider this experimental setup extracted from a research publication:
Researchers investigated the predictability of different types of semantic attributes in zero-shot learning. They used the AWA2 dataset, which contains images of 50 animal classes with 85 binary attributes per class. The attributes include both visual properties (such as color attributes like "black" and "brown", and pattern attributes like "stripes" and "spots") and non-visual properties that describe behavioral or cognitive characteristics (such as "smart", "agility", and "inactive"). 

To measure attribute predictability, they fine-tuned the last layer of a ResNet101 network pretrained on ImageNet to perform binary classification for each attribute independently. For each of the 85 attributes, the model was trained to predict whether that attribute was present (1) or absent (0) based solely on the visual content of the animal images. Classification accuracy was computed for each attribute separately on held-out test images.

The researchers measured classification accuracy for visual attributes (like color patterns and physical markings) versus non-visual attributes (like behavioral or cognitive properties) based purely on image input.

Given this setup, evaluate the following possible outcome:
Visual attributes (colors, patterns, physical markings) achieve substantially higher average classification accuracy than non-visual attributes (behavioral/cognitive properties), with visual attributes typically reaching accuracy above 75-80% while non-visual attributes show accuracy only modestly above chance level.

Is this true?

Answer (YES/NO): NO